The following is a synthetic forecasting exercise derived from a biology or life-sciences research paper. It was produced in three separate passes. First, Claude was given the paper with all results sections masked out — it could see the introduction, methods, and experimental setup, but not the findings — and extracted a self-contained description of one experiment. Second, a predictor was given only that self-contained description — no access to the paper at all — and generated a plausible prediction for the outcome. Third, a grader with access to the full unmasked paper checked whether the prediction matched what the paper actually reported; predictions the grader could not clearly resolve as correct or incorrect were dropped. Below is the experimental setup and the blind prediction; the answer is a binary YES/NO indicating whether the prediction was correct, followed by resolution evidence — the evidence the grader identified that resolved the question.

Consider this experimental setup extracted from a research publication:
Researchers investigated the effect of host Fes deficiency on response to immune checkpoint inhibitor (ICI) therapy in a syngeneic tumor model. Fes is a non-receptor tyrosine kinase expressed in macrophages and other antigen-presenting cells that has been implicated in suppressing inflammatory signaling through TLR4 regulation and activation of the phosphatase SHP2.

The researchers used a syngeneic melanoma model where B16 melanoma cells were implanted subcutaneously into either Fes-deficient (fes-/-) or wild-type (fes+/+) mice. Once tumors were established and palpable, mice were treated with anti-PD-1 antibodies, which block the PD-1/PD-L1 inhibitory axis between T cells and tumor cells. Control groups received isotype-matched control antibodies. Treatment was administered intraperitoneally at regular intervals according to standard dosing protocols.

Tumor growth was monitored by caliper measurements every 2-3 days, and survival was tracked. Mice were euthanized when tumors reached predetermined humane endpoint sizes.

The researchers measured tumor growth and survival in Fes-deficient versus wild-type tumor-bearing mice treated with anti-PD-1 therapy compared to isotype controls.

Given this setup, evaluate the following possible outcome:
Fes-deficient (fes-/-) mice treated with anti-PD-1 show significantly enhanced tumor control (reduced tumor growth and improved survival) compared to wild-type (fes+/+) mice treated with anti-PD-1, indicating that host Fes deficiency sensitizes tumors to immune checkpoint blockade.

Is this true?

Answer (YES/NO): YES